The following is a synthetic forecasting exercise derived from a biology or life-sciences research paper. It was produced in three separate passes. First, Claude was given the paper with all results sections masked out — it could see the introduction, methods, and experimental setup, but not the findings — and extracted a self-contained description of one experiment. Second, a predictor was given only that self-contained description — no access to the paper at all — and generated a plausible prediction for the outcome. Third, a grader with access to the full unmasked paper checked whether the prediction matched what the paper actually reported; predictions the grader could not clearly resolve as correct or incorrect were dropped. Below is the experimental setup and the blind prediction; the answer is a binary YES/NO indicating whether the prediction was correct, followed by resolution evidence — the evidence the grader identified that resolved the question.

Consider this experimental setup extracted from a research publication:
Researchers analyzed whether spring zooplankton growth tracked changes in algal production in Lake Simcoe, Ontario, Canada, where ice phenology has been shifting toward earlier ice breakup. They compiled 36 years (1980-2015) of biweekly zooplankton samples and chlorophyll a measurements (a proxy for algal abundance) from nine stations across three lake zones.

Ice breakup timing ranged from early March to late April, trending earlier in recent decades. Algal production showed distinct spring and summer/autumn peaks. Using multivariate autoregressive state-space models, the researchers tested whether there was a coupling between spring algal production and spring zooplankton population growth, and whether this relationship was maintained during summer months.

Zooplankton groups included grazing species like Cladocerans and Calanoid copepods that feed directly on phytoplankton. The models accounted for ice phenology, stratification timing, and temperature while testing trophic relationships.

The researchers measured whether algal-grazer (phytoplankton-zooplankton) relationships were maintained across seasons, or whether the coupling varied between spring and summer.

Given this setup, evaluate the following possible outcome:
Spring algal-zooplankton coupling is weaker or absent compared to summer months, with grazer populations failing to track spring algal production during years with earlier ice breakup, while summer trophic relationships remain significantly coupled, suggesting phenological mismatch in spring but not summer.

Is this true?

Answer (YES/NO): NO